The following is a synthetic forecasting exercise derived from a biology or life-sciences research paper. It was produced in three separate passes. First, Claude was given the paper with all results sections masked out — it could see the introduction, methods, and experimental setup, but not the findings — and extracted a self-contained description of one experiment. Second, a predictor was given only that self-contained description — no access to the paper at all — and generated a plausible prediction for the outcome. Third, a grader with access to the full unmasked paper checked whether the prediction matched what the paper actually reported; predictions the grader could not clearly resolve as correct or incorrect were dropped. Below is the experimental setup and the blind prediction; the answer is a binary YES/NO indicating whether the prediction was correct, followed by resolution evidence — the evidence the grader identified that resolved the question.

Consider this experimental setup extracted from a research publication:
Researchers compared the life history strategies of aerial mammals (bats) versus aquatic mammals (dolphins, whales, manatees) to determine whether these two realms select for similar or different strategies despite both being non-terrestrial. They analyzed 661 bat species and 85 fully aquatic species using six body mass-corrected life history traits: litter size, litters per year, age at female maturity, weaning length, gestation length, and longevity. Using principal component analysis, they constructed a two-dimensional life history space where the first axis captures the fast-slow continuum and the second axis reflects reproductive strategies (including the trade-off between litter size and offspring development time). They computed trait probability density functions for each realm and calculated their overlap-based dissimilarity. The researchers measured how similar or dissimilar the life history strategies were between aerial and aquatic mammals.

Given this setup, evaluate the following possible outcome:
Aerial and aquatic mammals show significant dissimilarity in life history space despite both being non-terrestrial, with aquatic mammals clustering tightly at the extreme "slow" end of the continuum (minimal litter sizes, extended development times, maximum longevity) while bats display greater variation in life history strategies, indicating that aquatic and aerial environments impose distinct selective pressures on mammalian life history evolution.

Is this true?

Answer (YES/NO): NO